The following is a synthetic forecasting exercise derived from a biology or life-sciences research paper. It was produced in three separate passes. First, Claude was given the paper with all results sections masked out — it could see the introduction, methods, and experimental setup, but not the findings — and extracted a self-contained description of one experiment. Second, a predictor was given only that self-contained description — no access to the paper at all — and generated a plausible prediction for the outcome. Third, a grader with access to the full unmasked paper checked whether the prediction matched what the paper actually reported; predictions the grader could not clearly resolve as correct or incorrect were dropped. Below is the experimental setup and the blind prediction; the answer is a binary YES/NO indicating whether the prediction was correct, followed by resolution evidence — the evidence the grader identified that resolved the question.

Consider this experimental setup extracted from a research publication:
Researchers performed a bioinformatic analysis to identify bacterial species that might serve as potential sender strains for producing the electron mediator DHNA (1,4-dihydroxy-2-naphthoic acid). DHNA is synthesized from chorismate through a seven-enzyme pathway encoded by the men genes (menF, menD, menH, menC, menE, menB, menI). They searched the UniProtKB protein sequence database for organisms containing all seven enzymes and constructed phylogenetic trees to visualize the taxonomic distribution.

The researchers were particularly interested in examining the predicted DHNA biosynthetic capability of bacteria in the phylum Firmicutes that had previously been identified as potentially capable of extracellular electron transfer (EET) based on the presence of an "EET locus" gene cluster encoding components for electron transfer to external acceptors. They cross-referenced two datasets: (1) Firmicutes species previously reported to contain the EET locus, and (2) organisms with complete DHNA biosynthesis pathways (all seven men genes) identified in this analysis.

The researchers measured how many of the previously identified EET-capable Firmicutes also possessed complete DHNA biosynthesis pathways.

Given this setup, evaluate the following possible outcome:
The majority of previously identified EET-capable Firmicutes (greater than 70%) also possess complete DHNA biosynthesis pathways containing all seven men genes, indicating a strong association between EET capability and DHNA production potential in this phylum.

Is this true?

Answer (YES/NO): NO